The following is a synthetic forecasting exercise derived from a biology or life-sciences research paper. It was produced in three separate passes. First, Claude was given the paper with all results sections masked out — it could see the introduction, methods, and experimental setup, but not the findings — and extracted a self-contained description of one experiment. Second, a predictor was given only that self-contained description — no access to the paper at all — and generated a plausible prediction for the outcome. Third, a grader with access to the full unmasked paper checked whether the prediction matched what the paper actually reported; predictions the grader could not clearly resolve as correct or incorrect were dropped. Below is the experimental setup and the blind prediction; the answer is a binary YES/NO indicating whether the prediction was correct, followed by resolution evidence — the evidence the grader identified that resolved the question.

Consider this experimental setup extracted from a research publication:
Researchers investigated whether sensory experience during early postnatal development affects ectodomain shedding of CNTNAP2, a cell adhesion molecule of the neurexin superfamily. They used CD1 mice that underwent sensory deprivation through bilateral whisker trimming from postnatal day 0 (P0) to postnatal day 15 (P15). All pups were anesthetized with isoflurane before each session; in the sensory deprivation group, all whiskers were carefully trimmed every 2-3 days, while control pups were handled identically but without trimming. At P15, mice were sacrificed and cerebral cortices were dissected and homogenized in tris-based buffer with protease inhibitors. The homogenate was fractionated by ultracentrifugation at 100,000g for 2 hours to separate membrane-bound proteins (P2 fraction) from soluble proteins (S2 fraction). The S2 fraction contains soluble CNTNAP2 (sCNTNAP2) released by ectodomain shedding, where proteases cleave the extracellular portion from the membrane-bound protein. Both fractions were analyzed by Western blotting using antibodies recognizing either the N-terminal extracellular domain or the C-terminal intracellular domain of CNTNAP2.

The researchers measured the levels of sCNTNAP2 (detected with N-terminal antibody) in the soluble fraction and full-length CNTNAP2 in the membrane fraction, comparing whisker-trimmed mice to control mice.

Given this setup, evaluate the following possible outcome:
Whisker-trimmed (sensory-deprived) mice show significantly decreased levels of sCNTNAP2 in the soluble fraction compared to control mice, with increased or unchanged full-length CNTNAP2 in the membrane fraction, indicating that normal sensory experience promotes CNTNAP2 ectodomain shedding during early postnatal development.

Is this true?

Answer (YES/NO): NO